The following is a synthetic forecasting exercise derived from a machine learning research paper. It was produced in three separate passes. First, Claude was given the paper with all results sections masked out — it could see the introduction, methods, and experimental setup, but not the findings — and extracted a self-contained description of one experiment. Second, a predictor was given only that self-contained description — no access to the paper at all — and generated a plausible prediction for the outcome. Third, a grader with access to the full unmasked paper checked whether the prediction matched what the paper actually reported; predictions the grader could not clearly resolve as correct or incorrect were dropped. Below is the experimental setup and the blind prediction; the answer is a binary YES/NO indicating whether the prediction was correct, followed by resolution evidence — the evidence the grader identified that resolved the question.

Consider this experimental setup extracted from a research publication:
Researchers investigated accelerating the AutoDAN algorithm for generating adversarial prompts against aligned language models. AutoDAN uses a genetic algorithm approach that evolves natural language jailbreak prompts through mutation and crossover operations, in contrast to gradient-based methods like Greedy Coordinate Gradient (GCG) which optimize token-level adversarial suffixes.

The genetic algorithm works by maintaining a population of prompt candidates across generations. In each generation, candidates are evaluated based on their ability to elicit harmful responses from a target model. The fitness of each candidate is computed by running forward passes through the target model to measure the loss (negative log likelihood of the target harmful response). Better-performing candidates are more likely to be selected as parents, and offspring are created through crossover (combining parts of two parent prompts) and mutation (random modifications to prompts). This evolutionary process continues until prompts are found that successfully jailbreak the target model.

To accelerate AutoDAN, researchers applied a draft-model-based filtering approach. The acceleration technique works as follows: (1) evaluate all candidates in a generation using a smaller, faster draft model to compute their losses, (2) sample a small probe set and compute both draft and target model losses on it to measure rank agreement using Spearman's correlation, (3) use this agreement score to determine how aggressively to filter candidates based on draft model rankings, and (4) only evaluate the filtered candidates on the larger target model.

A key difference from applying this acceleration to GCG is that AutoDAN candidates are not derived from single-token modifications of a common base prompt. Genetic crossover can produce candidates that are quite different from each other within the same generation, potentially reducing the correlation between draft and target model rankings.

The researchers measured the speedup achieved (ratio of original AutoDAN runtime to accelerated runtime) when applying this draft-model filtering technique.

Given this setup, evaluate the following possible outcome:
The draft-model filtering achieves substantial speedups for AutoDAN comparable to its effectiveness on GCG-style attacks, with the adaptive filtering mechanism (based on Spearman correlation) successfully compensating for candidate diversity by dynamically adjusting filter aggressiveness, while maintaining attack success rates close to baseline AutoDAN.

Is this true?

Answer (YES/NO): NO